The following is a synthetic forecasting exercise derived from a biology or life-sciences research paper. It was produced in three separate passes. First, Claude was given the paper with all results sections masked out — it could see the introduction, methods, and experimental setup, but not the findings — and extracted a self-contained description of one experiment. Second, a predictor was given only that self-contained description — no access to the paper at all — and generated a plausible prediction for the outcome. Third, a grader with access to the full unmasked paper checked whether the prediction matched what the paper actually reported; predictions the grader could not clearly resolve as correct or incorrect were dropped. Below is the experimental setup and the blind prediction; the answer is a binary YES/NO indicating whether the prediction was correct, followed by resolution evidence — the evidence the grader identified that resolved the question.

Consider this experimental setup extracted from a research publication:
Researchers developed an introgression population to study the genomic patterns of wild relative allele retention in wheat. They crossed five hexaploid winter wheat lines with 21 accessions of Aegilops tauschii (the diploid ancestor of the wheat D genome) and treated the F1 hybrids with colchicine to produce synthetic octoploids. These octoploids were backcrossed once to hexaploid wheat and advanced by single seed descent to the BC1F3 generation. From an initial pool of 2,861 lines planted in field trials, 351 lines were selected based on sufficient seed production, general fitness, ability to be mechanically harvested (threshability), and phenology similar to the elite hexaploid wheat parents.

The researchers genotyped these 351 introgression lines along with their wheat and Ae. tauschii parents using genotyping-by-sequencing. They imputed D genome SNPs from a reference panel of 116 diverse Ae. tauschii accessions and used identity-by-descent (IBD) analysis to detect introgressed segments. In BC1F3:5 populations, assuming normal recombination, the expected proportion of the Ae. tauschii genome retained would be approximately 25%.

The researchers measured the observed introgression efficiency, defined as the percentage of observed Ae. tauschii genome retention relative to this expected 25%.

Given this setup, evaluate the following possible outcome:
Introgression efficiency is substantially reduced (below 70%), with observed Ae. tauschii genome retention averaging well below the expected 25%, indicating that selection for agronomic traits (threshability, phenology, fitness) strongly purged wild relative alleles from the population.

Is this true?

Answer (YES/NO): YES